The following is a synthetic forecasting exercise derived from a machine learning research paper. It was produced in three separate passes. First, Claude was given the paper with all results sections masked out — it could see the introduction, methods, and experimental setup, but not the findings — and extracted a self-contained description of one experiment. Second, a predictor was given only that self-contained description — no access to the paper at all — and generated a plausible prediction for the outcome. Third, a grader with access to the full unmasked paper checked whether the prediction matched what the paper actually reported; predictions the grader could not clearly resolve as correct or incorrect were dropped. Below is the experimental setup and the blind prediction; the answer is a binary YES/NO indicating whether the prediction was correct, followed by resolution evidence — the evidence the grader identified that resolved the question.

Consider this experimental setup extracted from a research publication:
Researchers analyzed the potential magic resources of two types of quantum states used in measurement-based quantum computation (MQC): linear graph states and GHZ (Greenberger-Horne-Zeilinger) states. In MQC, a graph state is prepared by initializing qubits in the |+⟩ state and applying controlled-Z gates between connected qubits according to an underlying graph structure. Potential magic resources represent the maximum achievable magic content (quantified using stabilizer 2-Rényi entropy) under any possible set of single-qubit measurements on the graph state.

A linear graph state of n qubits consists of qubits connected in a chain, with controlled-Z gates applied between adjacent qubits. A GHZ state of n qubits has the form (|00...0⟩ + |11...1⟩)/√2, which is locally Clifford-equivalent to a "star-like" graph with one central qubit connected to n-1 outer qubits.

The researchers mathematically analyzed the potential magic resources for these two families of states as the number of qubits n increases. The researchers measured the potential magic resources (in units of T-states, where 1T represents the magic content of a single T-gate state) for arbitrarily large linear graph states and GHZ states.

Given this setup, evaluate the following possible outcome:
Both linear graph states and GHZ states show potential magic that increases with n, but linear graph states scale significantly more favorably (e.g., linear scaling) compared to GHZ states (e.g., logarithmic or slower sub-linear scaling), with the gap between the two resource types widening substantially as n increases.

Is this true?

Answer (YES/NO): NO